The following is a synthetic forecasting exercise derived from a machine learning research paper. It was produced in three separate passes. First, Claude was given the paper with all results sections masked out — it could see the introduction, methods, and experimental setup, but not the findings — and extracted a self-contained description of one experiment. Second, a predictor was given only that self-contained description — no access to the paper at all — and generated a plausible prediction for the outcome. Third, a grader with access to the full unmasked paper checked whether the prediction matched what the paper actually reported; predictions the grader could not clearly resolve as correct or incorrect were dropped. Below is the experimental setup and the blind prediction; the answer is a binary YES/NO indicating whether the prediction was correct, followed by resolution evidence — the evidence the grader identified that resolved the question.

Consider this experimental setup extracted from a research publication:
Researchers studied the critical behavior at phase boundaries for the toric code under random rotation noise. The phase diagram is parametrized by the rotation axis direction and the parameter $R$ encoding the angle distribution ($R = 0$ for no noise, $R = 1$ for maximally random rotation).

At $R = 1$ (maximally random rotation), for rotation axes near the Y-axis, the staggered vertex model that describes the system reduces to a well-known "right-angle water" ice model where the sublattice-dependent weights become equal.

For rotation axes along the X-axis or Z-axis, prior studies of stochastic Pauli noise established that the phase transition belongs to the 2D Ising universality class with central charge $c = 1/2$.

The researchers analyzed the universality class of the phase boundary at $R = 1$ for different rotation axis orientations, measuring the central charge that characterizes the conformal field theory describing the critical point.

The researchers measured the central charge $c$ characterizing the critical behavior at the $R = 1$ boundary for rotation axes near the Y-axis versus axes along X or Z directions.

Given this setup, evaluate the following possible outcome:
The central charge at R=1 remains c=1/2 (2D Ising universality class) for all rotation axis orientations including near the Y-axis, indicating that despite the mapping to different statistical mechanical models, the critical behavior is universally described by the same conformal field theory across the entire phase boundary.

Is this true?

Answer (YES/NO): NO